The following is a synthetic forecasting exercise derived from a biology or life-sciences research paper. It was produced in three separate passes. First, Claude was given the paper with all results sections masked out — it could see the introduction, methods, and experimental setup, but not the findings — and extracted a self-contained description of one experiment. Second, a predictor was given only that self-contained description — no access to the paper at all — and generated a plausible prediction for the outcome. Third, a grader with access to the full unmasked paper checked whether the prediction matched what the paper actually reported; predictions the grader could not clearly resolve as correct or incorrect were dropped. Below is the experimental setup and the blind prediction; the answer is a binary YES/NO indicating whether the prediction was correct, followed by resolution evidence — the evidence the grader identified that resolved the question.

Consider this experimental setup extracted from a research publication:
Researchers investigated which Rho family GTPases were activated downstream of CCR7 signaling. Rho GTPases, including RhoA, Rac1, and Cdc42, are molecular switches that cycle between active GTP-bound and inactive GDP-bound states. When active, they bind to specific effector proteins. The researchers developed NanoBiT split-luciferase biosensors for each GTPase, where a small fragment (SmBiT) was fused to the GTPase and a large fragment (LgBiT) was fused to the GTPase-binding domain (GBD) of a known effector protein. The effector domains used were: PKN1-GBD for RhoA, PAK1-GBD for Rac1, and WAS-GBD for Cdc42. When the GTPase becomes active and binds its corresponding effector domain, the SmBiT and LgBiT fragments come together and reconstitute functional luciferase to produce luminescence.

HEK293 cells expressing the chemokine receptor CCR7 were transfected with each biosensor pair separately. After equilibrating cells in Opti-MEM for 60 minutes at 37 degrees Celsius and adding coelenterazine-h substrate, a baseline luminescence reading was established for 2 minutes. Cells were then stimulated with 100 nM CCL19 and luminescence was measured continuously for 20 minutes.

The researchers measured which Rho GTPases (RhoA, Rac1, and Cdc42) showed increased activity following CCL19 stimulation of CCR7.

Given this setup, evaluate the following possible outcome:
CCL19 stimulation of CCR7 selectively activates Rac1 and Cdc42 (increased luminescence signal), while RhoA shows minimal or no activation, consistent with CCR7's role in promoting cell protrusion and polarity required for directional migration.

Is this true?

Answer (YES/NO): NO